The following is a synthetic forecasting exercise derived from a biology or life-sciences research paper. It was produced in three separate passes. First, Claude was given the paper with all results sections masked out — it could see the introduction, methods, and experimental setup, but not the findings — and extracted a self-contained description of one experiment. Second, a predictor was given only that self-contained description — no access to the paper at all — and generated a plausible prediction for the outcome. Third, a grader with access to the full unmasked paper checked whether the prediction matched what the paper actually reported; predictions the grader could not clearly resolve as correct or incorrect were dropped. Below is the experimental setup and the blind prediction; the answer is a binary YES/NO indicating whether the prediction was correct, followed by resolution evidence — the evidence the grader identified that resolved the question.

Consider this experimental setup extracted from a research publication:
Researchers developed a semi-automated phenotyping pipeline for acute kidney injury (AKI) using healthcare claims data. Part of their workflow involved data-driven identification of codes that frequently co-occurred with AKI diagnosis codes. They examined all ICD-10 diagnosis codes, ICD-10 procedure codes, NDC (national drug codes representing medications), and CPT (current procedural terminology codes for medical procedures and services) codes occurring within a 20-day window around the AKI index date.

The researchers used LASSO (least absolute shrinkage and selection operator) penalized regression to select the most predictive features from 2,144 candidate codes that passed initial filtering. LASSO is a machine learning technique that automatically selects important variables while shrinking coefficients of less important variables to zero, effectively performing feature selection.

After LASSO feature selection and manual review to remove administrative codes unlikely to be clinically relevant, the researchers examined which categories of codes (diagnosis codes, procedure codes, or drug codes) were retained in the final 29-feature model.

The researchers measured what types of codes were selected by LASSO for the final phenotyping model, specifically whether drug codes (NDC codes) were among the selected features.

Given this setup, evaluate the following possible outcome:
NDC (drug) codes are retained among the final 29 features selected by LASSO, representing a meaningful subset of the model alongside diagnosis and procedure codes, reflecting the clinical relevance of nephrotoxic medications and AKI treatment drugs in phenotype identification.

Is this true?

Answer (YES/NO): NO